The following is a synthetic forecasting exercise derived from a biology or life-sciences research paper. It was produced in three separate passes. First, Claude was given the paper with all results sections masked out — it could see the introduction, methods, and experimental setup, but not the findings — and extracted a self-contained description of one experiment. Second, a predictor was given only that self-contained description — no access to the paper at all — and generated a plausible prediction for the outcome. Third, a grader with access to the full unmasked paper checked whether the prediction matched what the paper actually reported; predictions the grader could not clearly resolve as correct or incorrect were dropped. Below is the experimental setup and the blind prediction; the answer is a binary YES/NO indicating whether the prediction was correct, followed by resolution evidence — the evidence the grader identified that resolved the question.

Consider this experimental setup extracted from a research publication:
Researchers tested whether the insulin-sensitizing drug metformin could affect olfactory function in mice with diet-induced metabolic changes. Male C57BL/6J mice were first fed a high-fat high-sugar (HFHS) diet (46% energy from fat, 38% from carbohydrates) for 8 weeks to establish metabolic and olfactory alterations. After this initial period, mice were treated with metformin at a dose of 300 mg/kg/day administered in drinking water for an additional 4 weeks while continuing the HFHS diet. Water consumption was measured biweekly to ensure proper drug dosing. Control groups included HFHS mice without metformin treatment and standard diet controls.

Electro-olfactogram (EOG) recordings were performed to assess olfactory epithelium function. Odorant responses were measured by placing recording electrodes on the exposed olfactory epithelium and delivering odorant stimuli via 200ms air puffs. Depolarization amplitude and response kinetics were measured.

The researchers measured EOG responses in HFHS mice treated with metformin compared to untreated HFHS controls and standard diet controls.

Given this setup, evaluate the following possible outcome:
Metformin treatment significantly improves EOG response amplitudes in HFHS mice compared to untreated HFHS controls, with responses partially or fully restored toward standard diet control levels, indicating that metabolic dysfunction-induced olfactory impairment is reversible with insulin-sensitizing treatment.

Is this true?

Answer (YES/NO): YES